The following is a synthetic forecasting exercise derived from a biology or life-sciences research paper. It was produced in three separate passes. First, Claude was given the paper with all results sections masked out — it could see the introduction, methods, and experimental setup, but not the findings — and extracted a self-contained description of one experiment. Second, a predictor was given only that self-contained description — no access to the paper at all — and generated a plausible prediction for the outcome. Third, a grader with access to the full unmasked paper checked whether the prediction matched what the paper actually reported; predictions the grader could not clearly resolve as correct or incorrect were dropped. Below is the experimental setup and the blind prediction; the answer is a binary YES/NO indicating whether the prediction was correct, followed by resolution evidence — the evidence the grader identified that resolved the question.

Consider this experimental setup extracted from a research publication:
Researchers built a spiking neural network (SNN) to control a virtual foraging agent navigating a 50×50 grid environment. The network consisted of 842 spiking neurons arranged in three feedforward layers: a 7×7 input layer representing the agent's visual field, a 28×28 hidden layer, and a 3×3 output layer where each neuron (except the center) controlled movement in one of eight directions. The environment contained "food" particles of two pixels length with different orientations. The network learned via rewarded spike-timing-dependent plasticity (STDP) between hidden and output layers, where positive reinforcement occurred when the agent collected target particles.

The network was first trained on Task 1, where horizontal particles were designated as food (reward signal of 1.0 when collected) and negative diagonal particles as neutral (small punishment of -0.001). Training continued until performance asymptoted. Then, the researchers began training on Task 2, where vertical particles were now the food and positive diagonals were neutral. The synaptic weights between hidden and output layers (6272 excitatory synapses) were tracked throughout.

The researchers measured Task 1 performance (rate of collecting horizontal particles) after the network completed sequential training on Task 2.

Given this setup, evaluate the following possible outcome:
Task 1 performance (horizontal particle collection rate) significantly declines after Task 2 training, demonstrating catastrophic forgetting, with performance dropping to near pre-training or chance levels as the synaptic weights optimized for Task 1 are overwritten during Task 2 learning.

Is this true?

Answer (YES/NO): YES